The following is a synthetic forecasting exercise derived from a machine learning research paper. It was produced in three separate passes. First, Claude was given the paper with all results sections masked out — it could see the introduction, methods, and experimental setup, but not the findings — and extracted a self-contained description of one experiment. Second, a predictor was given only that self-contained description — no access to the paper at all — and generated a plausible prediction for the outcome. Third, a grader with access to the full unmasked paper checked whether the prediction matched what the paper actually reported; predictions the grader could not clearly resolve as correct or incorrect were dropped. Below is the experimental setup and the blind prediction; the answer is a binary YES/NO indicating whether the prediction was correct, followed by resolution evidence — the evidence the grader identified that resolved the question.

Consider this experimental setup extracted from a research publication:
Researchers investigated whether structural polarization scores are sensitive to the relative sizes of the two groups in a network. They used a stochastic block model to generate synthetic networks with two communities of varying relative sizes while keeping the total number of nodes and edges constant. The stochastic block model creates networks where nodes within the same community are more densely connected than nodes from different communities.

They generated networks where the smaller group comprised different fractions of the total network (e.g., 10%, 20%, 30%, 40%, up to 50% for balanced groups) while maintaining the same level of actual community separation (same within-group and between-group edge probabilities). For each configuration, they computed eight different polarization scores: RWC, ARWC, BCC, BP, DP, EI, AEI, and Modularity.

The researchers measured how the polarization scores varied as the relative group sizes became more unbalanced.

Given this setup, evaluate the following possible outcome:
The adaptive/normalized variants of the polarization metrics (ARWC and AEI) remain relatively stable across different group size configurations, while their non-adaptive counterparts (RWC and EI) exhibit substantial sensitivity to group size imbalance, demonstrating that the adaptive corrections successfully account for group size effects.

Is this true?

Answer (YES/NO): NO